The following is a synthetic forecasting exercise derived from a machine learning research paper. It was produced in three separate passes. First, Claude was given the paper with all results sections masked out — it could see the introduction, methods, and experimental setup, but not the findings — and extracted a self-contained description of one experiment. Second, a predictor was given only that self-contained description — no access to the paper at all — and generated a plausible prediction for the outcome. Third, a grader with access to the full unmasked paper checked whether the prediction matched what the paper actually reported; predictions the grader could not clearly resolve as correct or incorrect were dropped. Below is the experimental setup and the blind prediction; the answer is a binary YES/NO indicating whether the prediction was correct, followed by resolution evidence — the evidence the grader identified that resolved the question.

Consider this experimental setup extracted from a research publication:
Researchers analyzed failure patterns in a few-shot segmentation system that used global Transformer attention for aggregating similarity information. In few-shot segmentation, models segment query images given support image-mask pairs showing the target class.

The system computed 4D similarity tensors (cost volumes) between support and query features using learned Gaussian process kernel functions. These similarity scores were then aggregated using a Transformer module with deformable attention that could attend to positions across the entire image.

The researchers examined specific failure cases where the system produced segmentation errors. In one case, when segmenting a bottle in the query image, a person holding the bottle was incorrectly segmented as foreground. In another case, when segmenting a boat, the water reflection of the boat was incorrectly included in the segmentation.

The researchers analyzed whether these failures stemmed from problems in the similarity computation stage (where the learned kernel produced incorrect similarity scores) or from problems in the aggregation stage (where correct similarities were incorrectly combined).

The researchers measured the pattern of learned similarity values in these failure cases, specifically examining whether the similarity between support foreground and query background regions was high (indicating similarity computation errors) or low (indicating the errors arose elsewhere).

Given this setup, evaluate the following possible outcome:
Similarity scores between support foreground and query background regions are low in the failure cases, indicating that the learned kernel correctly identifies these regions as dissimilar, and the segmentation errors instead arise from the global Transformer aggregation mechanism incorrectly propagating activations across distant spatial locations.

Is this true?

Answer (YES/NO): YES